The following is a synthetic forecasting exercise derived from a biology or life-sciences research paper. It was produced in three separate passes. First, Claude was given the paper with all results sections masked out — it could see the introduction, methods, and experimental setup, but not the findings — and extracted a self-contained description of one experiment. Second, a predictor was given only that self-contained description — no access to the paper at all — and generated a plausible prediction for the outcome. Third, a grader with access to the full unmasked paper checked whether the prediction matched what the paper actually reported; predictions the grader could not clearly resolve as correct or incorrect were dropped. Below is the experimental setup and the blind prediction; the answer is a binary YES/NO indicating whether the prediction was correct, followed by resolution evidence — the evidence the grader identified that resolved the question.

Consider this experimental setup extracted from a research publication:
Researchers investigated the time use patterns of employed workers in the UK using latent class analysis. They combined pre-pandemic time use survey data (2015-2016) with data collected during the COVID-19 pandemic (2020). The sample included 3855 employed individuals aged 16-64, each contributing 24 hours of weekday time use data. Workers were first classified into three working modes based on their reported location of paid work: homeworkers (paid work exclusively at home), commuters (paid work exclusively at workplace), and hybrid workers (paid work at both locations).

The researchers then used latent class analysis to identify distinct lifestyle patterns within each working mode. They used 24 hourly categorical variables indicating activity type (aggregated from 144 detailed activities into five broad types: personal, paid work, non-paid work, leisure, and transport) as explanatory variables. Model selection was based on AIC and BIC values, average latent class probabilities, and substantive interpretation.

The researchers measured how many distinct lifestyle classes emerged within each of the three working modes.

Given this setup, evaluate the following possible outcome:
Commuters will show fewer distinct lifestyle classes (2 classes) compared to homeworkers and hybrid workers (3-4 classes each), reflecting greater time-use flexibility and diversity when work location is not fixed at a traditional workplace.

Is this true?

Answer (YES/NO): NO